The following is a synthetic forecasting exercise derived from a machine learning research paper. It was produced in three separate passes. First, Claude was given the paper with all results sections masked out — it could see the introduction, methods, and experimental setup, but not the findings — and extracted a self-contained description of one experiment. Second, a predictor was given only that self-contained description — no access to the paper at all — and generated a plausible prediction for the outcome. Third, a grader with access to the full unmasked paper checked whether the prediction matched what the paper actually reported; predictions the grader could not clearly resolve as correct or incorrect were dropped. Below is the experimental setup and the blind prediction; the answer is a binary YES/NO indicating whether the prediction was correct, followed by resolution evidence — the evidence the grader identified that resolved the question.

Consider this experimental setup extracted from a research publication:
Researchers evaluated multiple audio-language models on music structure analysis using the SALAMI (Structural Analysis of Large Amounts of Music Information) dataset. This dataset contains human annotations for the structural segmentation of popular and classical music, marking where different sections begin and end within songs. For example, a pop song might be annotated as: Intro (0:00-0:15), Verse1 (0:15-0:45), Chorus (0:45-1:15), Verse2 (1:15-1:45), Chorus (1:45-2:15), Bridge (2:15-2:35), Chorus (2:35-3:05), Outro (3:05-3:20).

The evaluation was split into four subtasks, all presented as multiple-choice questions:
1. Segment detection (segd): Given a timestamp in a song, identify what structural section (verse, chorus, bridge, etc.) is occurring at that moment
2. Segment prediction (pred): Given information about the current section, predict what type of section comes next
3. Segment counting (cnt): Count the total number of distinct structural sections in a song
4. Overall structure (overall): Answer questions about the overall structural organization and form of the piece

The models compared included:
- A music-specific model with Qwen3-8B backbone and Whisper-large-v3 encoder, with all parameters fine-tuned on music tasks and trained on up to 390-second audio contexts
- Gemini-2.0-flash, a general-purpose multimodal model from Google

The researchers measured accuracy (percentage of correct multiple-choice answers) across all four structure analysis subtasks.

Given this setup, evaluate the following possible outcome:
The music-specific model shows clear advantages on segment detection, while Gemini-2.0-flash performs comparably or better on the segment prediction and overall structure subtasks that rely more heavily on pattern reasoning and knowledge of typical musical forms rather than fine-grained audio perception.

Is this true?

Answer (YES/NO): NO